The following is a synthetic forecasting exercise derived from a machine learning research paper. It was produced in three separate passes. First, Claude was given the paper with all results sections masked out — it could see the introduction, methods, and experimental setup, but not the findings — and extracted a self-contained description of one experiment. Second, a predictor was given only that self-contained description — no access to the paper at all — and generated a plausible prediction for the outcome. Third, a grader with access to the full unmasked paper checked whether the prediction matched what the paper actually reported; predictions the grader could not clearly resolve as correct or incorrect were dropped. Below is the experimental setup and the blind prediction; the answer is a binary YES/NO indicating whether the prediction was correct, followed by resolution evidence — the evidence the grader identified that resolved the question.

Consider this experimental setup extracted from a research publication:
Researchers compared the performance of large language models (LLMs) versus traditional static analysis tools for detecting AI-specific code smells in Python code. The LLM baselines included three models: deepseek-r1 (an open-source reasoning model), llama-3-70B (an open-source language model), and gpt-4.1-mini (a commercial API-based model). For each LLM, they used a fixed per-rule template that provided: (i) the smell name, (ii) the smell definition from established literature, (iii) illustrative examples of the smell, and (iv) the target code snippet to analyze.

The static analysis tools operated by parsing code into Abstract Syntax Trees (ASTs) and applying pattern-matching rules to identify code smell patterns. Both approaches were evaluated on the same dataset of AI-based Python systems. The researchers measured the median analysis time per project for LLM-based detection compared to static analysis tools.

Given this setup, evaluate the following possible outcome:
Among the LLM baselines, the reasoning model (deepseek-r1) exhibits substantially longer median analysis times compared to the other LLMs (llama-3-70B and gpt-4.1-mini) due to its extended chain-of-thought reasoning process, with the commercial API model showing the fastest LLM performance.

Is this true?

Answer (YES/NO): NO